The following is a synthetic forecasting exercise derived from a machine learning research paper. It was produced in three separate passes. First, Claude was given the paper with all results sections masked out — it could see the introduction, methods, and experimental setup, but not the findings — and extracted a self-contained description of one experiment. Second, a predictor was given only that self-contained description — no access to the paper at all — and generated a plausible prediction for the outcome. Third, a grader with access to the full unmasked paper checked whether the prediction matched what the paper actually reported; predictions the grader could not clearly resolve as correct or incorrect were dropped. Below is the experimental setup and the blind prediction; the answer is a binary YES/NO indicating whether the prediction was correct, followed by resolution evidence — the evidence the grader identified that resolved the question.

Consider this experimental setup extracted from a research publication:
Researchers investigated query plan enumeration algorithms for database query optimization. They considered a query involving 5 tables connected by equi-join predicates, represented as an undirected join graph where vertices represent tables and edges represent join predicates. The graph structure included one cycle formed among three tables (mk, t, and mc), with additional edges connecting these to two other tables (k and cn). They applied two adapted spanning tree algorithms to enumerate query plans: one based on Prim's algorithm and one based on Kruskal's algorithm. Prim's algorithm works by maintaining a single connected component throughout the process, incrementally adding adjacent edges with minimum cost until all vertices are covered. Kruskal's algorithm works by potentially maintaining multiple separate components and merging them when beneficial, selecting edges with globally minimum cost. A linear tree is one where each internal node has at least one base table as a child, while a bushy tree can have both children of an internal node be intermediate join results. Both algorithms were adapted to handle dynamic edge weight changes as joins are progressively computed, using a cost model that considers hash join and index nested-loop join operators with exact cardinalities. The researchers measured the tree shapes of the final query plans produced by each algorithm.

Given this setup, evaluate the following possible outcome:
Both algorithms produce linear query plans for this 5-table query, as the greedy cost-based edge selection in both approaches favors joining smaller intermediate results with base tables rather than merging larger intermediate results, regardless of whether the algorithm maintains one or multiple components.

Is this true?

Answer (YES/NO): NO